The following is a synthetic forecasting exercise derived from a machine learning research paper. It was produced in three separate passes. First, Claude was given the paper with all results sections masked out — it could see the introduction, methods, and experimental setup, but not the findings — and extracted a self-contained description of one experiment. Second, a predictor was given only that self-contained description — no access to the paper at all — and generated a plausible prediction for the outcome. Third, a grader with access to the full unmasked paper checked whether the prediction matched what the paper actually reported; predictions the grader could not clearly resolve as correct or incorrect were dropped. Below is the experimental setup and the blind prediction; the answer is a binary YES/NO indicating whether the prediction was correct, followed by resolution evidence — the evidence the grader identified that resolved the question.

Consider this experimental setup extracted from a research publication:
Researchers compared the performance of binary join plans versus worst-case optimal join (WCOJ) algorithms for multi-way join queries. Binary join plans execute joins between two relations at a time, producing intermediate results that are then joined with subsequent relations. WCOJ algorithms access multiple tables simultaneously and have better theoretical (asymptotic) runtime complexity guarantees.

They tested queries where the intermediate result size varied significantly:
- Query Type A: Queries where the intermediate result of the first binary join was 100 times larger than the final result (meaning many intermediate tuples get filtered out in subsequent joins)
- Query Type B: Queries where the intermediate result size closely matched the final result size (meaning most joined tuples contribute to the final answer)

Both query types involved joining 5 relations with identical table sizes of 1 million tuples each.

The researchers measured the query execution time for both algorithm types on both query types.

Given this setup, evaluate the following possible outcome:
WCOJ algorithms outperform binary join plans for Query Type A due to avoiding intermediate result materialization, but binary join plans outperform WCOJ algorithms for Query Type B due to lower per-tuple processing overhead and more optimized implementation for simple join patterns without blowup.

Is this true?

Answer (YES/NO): NO